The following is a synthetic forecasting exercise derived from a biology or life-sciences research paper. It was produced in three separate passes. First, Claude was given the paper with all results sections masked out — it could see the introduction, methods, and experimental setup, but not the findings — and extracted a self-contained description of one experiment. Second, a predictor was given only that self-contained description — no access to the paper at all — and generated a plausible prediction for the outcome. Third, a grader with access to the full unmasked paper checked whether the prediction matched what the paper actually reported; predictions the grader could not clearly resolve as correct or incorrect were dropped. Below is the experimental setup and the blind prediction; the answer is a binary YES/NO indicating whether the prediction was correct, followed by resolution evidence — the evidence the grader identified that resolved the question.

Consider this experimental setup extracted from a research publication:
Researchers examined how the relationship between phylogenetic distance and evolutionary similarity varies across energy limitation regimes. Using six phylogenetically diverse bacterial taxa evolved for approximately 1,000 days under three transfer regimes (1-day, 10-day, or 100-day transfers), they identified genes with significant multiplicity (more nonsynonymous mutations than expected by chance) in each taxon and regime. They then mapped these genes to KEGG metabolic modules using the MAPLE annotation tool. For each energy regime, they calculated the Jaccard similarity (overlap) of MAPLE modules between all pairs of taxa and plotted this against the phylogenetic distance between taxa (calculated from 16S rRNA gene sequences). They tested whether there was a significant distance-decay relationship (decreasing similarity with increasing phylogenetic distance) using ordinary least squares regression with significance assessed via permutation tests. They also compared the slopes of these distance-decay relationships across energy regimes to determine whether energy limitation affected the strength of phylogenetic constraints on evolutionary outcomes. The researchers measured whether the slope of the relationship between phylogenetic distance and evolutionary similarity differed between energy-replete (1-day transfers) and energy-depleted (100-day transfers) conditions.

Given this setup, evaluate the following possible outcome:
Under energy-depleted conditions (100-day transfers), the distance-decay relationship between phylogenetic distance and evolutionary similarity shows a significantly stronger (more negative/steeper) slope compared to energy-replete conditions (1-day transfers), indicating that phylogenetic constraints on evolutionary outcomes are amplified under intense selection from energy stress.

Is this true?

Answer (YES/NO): NO